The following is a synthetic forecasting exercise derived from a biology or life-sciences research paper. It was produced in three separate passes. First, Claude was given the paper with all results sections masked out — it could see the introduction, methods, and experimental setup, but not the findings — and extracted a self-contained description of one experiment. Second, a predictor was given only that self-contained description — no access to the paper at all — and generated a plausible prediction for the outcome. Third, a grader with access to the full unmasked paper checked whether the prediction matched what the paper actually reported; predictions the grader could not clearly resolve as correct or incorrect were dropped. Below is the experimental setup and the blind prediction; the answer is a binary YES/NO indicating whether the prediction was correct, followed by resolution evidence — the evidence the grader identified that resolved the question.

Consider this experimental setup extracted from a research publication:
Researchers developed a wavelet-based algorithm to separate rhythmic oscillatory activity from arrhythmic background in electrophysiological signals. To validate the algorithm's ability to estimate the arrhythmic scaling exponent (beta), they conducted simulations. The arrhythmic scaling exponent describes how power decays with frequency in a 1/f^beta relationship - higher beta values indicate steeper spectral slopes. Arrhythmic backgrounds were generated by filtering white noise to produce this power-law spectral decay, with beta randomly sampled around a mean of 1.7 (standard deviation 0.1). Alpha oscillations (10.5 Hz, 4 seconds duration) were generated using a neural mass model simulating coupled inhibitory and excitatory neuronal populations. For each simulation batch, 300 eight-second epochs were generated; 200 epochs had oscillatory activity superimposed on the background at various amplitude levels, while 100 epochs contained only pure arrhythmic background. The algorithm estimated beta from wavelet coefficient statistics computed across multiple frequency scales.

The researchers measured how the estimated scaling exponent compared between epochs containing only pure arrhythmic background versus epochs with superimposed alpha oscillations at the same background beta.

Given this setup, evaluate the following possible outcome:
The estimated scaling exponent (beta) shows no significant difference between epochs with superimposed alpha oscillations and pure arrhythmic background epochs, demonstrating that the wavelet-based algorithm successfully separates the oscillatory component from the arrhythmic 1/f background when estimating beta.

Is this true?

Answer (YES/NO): NO